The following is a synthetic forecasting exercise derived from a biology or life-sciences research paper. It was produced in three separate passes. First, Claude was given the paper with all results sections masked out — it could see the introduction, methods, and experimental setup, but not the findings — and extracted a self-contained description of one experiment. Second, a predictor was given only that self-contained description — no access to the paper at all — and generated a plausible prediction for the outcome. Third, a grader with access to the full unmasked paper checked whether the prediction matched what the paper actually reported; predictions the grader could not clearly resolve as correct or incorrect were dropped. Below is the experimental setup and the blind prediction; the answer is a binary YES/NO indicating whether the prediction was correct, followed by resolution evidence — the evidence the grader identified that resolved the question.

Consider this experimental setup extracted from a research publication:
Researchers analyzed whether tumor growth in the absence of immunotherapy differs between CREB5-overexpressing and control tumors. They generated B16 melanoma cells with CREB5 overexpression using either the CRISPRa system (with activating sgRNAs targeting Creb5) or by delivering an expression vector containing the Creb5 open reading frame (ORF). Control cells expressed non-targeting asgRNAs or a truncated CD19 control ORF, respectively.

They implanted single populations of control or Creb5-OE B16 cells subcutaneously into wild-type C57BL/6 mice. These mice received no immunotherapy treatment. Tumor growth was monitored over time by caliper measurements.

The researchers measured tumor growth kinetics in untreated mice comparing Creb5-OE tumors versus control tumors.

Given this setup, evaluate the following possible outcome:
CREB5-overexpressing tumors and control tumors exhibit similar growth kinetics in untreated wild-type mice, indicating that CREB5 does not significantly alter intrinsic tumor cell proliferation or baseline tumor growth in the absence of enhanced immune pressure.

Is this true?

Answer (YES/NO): YES